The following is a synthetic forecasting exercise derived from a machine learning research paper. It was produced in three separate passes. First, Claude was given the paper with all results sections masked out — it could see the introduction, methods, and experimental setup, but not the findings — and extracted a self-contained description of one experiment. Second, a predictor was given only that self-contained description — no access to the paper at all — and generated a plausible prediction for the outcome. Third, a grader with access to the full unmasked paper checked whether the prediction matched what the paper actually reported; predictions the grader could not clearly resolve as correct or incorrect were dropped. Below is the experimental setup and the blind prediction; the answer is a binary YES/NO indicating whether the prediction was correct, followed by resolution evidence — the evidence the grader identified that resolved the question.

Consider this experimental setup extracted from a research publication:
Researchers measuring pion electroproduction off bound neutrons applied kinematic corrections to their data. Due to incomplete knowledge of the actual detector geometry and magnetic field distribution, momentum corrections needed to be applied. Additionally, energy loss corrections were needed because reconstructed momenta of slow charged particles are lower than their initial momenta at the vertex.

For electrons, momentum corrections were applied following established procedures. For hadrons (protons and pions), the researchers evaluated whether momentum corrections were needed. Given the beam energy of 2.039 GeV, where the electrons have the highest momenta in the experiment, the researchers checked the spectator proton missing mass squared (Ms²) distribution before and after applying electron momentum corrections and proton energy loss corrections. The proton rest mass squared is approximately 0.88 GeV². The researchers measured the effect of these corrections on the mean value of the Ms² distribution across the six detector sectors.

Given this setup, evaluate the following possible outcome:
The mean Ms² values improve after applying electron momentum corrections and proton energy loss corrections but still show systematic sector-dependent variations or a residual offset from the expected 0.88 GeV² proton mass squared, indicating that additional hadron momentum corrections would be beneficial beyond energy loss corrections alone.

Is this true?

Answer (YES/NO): NO